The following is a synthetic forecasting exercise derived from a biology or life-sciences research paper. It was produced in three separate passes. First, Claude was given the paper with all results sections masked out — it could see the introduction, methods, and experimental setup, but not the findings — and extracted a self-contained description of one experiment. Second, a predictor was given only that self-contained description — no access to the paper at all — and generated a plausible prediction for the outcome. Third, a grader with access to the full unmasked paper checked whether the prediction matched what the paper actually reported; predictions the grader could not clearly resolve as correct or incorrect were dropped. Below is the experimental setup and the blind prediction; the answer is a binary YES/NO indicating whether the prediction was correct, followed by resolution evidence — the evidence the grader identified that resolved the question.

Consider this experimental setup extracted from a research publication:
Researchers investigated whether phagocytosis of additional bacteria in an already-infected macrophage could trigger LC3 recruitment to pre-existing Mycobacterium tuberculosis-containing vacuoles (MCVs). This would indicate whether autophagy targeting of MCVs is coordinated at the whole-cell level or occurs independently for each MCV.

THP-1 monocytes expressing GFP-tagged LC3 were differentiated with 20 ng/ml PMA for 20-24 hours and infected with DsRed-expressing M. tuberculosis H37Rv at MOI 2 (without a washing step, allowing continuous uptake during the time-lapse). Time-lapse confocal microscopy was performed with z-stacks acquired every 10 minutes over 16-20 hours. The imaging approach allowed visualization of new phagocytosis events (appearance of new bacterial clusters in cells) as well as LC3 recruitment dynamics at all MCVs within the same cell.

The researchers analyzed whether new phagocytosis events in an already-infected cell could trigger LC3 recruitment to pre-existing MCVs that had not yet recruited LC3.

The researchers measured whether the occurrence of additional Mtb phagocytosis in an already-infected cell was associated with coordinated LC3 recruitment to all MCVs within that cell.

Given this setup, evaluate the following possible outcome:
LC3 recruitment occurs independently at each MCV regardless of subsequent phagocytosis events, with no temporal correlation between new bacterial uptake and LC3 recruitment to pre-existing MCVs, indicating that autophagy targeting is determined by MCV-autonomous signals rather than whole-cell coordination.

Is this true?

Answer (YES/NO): NO